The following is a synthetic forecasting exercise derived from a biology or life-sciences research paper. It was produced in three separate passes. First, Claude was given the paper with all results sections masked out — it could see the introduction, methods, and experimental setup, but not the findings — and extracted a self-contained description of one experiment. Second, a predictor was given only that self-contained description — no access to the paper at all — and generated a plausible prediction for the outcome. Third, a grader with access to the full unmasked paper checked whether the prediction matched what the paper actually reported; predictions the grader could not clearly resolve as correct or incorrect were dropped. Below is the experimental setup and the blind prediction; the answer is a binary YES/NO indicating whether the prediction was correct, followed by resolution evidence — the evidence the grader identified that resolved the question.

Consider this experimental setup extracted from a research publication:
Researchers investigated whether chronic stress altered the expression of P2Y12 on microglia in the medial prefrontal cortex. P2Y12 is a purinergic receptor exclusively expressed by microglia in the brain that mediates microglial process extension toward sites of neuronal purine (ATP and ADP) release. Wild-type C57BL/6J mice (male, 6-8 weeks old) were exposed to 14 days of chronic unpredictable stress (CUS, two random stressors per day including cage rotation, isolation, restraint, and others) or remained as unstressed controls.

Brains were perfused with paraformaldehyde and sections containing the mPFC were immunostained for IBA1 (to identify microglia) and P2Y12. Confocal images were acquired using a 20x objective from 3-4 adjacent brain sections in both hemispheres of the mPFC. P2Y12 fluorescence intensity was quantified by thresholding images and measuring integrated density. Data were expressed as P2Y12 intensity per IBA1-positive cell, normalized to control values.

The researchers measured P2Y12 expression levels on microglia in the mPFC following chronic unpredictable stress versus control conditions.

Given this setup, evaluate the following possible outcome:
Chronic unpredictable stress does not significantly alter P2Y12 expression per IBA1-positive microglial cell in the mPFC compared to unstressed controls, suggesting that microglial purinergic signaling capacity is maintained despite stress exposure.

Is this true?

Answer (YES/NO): YES